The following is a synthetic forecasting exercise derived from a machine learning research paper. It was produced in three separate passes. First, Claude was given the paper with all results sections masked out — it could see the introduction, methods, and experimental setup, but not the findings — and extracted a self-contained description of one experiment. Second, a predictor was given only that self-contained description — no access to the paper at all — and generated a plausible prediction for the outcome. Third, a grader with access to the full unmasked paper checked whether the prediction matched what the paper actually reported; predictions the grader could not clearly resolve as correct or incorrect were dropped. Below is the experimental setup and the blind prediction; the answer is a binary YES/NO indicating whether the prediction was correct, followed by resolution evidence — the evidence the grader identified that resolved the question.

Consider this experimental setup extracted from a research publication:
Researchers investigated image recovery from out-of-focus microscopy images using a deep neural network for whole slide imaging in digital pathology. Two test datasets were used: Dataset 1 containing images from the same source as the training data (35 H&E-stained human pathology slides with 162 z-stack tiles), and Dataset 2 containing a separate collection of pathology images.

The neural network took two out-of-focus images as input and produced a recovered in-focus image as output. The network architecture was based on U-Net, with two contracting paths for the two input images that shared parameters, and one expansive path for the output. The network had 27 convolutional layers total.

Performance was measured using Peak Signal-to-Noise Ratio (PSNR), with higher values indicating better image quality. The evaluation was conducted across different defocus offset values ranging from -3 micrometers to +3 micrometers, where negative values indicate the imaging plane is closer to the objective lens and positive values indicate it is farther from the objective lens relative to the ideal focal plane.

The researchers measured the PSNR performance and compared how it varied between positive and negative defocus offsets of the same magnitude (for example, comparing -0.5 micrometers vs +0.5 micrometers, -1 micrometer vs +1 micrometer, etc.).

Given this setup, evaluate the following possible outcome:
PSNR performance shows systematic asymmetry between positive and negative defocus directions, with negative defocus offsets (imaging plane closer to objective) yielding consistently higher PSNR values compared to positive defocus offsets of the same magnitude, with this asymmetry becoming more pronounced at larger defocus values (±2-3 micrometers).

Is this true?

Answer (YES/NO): NO